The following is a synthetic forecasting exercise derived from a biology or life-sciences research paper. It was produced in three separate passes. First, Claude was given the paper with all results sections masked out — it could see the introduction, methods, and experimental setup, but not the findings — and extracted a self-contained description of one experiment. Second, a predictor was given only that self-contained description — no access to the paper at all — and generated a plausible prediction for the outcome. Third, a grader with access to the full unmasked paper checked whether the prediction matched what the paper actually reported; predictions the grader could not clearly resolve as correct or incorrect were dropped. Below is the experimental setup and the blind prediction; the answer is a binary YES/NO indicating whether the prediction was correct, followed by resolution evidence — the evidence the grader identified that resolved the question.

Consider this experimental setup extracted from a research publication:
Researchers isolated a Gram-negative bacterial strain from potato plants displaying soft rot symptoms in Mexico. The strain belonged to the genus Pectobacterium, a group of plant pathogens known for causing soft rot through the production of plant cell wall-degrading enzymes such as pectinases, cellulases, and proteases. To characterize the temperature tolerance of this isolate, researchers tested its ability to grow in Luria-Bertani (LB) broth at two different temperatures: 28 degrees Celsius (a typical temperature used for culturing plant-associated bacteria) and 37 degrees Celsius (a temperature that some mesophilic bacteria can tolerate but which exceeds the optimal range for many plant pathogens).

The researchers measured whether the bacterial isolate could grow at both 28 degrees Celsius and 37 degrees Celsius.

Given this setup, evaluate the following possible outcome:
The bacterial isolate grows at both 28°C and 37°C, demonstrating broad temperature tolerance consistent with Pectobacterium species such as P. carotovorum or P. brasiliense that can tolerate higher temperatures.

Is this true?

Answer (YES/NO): YES